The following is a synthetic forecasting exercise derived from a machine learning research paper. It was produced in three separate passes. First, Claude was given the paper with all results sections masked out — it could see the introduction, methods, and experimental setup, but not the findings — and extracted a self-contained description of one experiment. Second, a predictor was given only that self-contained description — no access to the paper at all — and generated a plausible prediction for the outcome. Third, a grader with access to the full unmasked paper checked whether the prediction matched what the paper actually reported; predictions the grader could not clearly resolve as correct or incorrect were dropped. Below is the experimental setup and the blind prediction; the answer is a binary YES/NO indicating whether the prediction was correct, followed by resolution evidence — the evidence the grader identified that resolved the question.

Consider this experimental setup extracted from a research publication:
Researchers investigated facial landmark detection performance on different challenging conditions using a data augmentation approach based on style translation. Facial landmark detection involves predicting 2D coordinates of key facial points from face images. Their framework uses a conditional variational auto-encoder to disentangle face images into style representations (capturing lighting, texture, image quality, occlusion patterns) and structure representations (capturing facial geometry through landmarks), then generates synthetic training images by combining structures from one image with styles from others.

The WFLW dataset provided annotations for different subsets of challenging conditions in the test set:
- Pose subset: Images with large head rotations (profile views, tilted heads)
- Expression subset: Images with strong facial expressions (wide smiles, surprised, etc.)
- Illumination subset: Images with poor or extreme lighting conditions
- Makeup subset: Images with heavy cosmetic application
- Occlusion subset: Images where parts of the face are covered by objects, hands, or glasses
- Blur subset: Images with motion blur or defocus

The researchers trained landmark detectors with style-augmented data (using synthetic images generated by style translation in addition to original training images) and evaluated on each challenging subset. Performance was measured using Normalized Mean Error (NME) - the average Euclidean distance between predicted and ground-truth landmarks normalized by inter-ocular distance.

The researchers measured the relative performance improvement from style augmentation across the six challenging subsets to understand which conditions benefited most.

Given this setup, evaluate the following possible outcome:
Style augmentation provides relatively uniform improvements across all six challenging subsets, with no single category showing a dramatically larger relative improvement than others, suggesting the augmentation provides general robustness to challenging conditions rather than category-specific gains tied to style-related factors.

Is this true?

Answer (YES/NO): YES